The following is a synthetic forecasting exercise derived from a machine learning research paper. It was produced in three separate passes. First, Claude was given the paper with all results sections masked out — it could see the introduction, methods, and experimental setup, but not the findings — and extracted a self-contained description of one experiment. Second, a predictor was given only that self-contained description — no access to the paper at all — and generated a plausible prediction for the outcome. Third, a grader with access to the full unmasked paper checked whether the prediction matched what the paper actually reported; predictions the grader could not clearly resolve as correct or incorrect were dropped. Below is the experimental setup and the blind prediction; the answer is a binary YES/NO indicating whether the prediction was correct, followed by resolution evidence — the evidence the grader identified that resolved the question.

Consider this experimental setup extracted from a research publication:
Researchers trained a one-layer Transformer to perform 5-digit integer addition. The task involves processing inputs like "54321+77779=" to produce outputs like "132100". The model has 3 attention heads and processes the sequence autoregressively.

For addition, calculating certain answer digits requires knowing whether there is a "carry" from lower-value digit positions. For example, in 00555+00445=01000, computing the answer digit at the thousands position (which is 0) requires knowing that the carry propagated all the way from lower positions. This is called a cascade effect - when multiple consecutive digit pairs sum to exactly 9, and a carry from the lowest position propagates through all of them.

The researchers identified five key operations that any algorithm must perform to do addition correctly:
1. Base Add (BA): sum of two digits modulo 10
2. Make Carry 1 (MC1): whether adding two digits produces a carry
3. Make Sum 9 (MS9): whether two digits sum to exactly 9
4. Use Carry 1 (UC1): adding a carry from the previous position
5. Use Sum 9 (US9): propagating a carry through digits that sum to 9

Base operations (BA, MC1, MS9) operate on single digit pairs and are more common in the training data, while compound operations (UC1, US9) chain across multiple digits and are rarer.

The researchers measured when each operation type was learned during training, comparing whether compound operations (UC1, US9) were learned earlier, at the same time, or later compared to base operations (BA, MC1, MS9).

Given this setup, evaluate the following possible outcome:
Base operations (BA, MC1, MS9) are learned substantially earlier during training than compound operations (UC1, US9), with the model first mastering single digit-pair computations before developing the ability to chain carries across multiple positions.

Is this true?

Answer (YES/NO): YES